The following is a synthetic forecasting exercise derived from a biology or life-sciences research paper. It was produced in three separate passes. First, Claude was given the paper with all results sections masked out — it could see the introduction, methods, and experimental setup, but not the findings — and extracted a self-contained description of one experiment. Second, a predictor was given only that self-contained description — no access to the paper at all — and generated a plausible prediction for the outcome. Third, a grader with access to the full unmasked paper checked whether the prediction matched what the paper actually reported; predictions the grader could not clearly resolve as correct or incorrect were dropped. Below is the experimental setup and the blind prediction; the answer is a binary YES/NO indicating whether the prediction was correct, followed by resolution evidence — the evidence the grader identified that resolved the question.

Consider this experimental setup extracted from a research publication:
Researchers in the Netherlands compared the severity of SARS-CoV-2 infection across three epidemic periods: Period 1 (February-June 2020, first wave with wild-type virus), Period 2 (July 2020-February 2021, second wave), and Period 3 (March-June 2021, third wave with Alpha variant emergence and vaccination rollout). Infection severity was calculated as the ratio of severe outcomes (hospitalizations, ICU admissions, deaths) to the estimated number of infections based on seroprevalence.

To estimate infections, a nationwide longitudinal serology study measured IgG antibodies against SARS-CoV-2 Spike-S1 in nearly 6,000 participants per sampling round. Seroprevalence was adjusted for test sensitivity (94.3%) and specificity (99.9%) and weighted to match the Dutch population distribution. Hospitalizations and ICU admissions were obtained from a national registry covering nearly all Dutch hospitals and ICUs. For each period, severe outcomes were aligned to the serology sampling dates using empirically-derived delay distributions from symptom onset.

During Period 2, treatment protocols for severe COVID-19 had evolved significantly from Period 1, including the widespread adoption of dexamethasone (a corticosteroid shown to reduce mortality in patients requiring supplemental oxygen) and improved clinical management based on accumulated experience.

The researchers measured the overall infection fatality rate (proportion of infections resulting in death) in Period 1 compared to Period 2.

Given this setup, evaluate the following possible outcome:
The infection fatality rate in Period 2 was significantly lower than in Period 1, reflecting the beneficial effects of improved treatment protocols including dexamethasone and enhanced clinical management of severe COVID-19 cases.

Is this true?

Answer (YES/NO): NO